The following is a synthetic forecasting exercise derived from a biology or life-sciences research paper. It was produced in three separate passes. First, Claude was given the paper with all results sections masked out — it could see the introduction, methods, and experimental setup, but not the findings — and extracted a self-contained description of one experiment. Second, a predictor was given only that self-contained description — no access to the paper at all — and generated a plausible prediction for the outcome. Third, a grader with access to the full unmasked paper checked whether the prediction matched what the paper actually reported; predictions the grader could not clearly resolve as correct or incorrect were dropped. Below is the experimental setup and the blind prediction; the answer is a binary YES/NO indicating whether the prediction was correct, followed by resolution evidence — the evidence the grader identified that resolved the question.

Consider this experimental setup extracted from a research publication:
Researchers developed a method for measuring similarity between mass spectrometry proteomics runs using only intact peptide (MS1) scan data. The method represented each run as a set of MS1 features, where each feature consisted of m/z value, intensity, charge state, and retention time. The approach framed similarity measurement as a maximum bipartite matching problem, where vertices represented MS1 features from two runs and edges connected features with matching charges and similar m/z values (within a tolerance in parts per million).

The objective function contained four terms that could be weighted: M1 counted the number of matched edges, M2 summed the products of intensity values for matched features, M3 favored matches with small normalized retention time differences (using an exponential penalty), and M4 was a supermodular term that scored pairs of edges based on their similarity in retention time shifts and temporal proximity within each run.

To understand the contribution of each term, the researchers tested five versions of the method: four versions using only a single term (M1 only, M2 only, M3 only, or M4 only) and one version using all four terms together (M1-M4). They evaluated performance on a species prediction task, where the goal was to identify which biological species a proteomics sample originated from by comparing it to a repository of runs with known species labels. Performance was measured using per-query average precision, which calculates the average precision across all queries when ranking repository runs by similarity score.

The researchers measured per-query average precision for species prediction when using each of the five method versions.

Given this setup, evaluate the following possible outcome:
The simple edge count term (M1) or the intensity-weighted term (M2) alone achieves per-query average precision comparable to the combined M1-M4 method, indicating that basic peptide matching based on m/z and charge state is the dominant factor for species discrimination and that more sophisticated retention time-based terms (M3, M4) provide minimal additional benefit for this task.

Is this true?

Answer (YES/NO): NO